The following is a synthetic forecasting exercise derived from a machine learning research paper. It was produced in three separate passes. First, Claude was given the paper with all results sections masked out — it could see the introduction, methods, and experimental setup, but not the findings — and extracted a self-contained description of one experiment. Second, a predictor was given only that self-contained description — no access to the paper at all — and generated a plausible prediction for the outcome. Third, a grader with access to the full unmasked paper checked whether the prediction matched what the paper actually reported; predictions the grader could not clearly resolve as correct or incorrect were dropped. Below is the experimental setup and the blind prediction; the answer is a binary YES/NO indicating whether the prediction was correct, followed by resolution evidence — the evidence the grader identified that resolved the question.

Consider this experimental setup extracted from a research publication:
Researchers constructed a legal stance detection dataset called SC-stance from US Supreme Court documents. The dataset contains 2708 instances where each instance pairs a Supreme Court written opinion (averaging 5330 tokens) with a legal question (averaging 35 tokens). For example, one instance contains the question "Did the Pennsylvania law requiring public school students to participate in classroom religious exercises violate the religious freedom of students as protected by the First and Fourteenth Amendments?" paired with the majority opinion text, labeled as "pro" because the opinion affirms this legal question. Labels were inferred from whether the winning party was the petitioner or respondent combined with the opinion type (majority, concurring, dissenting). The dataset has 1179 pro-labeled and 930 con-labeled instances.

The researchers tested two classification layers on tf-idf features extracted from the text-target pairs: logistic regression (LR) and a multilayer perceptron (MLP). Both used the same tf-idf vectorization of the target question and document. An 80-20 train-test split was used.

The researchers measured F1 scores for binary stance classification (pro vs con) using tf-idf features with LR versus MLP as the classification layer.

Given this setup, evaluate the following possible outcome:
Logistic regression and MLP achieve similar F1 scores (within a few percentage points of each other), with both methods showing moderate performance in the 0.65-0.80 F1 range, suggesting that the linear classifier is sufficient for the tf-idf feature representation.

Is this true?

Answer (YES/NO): NO